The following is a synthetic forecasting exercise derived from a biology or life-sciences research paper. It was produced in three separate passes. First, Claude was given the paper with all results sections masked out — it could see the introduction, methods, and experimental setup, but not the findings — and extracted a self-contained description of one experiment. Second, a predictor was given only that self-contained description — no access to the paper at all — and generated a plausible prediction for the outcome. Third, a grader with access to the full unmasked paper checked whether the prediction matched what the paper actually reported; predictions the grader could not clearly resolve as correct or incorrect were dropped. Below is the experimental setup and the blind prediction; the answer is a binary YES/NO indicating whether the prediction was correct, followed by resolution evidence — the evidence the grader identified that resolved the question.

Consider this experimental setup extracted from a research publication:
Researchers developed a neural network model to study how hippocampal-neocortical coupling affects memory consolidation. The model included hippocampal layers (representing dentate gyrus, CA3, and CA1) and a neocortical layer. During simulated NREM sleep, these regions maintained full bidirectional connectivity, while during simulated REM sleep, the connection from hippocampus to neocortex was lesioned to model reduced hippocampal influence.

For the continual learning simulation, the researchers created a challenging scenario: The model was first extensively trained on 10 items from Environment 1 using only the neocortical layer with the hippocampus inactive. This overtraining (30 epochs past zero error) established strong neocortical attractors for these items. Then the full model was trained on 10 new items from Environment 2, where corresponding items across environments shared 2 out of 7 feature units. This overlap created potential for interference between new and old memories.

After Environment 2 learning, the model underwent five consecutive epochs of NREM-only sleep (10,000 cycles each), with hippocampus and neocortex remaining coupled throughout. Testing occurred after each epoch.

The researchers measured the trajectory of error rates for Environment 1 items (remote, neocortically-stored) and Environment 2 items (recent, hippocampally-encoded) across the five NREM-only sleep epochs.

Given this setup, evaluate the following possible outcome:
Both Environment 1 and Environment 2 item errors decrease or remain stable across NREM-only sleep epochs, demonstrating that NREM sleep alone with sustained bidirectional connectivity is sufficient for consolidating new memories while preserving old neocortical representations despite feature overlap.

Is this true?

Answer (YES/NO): NO